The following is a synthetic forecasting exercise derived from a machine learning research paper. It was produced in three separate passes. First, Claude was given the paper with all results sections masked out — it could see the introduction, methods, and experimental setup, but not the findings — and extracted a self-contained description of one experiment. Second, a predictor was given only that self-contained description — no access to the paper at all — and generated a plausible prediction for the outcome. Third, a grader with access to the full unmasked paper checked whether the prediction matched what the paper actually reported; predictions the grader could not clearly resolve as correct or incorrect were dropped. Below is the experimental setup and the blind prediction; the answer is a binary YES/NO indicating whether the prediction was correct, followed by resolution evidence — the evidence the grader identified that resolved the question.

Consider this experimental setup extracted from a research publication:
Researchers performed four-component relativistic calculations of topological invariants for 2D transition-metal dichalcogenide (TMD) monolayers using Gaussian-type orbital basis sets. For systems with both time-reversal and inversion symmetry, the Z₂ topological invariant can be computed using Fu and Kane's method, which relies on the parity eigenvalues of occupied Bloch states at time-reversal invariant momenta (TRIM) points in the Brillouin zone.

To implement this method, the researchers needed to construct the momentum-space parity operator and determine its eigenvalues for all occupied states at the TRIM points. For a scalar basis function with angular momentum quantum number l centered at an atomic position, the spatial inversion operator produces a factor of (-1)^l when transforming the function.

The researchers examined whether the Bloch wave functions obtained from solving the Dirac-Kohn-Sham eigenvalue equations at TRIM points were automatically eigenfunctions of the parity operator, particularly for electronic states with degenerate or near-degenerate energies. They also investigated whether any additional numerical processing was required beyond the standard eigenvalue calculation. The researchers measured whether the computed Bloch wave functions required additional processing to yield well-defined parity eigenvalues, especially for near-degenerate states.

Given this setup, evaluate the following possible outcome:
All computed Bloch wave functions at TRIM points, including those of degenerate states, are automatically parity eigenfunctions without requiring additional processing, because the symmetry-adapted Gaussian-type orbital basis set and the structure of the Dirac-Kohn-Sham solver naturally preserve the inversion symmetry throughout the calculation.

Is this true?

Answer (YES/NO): NO